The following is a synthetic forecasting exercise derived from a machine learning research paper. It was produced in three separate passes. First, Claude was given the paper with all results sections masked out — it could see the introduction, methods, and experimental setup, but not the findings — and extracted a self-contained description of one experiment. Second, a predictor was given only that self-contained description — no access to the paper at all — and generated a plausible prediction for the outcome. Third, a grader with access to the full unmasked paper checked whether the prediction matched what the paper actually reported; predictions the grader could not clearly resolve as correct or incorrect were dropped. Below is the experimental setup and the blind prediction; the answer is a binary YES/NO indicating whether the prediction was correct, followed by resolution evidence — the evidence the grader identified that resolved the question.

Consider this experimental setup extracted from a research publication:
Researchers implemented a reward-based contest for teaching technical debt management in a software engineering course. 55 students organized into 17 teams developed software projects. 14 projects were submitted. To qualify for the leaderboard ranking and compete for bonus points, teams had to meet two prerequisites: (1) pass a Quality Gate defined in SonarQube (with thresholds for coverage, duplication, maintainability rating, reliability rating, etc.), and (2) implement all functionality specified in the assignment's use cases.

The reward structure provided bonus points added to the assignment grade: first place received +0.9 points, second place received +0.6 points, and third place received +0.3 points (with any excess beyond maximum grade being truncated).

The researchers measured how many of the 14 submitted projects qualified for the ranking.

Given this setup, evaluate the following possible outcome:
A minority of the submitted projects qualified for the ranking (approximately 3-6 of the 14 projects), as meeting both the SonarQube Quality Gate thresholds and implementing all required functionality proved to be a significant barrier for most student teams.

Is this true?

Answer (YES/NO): NO